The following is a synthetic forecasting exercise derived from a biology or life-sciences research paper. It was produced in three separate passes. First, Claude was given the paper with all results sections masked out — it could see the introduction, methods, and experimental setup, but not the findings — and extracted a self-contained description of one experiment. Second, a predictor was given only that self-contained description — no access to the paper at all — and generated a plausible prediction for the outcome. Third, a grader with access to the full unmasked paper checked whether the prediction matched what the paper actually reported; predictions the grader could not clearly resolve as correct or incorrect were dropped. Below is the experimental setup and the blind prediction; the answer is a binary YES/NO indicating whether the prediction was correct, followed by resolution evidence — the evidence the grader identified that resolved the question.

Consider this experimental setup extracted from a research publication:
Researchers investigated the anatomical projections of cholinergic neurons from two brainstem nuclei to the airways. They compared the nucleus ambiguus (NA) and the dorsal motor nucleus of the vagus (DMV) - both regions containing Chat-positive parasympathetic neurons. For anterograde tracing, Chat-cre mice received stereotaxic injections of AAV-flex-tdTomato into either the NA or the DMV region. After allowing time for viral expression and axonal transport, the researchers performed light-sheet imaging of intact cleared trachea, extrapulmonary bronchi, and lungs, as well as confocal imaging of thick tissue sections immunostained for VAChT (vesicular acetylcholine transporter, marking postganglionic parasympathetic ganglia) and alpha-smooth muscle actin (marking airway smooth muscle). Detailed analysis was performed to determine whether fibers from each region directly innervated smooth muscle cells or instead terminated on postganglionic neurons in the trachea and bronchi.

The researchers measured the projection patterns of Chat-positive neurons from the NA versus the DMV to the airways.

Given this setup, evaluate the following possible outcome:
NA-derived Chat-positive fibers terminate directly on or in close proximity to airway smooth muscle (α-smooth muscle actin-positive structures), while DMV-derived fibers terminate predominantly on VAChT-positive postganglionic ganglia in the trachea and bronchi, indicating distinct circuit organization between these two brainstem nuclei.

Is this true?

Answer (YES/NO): NO